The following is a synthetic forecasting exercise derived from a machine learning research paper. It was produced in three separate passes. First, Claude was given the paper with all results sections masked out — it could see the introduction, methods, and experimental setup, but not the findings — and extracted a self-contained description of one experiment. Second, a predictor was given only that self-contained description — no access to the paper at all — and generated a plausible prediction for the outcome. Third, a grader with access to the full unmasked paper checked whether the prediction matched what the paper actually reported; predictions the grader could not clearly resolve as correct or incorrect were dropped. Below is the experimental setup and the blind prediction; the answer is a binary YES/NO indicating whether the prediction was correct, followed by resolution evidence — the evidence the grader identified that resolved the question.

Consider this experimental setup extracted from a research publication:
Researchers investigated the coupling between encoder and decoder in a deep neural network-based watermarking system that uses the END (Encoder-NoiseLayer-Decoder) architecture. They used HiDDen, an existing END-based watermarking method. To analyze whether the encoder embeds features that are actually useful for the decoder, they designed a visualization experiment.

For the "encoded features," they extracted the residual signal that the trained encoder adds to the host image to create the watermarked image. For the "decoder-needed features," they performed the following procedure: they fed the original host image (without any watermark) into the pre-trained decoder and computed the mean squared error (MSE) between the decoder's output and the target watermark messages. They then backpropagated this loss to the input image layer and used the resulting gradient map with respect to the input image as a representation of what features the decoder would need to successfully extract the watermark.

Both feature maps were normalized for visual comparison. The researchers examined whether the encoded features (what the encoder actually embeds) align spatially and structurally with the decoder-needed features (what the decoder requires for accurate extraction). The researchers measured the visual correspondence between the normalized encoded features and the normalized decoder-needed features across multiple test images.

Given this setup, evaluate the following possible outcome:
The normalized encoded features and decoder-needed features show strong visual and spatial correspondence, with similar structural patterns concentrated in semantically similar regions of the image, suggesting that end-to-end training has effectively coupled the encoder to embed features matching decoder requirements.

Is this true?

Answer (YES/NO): NO